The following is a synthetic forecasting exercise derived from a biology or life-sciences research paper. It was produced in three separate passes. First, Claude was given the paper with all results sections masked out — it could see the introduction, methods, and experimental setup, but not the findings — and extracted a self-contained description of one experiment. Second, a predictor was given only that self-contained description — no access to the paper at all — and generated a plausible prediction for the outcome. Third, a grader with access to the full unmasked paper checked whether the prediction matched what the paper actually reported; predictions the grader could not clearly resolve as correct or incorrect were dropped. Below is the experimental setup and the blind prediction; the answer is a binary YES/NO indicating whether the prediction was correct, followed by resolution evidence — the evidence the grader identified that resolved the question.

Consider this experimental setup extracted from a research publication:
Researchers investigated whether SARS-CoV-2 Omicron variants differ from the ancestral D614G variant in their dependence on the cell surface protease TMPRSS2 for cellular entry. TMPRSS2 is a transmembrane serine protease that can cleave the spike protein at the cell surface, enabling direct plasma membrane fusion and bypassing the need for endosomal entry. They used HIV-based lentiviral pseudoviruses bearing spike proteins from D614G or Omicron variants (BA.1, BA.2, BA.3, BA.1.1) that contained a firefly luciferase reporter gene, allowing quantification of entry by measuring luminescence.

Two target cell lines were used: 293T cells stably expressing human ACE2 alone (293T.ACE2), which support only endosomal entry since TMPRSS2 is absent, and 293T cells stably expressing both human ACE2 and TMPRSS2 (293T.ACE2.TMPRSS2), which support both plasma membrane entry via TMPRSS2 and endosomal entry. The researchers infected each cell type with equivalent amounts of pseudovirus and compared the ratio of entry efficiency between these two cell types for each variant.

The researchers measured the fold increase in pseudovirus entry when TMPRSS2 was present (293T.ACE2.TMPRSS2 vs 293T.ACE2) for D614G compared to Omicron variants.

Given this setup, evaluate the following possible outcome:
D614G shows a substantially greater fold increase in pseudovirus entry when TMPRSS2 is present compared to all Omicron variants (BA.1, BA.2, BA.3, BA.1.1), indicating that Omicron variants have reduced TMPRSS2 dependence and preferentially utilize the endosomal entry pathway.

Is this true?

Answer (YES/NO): YES